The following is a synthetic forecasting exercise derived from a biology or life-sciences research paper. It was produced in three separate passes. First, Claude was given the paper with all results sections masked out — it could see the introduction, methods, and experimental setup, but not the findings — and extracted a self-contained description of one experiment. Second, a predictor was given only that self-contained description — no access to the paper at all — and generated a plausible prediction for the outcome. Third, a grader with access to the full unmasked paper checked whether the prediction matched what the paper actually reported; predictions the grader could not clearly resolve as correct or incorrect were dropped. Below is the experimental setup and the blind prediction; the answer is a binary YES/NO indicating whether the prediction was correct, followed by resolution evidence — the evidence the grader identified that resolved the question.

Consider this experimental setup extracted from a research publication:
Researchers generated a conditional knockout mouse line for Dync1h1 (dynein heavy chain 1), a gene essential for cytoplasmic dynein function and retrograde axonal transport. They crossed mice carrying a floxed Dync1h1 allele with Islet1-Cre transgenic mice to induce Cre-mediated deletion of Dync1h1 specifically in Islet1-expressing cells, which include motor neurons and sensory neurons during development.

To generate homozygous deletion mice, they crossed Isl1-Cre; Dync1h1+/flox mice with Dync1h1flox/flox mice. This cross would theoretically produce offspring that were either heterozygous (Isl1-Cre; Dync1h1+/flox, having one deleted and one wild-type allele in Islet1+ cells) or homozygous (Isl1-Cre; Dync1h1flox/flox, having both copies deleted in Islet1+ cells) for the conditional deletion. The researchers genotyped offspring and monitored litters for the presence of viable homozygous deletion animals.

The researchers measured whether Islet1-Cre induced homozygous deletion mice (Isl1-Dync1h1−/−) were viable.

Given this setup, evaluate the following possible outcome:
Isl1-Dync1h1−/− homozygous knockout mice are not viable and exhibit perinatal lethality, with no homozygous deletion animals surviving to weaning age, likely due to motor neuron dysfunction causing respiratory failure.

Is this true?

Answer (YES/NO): NO